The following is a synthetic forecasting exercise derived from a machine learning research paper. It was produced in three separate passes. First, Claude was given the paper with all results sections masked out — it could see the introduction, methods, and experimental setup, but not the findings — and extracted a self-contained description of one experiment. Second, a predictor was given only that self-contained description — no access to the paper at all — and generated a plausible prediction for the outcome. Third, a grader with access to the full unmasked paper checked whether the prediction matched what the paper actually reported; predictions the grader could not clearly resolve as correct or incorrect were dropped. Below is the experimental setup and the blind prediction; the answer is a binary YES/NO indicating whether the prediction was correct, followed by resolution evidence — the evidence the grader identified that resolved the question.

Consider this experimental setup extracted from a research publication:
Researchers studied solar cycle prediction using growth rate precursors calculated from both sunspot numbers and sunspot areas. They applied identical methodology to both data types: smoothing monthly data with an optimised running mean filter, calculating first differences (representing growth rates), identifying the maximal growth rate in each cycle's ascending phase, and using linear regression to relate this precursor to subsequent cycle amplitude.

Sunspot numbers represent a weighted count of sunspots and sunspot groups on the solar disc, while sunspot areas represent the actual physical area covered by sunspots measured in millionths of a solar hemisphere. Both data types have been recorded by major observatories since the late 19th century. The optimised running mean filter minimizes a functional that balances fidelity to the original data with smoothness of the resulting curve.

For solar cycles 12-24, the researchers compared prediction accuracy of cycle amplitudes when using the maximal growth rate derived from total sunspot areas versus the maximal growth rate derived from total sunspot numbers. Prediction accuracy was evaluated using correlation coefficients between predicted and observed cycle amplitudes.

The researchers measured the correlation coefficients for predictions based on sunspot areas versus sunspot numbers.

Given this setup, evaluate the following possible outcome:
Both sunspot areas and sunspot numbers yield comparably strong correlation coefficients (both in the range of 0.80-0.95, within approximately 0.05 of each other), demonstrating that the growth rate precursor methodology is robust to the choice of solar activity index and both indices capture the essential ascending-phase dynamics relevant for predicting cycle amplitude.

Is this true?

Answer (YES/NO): NO